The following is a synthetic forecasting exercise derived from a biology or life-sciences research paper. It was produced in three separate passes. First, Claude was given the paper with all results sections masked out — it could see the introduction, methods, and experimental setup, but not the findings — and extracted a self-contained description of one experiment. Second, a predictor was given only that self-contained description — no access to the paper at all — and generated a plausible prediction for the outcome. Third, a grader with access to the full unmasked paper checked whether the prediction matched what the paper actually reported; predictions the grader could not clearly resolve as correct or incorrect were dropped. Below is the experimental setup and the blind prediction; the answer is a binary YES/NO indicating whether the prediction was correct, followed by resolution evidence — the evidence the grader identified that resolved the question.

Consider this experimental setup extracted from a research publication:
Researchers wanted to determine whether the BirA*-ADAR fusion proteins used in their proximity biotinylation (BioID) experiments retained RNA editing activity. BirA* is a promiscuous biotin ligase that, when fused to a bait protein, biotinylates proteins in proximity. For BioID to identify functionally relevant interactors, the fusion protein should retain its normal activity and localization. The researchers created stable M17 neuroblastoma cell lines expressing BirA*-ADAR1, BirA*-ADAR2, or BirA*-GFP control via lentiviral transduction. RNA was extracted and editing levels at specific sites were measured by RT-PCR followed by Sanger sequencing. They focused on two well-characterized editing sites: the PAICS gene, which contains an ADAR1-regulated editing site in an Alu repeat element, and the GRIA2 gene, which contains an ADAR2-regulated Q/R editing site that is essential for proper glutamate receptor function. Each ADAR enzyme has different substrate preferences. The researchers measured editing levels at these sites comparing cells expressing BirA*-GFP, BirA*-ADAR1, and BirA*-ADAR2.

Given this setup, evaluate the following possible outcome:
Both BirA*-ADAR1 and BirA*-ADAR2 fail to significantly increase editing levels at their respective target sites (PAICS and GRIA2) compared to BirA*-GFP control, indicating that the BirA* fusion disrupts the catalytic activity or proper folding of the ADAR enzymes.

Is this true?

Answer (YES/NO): NO